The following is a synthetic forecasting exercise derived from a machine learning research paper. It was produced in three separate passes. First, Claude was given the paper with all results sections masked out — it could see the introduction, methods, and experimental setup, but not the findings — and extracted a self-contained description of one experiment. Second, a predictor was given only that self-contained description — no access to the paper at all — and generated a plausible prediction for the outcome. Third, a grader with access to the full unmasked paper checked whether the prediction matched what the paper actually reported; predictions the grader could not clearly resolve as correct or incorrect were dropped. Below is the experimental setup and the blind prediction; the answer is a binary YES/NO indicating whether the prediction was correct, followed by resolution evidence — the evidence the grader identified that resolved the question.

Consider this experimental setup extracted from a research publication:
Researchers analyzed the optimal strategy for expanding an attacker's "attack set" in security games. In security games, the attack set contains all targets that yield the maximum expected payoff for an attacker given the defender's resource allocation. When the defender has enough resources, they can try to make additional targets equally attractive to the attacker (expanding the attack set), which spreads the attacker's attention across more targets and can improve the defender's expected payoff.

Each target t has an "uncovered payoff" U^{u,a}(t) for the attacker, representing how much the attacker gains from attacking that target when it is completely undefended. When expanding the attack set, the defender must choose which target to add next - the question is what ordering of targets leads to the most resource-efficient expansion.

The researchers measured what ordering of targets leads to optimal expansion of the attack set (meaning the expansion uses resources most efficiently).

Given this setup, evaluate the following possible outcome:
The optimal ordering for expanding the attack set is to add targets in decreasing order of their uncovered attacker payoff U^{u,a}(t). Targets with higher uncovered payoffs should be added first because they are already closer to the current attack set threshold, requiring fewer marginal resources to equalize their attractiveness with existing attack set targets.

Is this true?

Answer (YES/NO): YES